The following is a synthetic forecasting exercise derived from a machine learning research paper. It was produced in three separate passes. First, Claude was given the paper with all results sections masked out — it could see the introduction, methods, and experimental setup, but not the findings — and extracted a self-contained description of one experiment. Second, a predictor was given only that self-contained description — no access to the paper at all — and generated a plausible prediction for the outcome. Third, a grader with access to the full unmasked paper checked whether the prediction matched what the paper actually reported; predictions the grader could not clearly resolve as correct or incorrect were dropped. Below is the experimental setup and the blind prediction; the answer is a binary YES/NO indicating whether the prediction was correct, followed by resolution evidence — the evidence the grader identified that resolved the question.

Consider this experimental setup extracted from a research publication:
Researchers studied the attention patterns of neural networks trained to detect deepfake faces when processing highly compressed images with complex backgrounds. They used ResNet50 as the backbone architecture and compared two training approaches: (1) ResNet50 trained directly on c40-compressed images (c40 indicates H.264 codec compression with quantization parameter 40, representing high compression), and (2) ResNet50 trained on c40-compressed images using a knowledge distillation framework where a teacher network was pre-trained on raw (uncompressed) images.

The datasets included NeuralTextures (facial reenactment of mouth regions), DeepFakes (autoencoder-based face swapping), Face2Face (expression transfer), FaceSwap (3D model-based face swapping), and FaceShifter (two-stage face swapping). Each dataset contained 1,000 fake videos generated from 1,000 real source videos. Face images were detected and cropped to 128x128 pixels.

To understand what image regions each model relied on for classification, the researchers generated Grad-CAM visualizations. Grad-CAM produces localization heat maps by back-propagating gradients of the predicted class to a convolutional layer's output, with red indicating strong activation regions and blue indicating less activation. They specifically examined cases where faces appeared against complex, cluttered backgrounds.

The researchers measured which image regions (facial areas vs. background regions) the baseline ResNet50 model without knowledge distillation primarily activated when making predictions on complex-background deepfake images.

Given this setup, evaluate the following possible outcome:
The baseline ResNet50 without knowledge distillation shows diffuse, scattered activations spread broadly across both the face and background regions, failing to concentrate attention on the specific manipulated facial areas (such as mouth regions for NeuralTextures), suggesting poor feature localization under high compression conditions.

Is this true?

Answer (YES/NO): NO